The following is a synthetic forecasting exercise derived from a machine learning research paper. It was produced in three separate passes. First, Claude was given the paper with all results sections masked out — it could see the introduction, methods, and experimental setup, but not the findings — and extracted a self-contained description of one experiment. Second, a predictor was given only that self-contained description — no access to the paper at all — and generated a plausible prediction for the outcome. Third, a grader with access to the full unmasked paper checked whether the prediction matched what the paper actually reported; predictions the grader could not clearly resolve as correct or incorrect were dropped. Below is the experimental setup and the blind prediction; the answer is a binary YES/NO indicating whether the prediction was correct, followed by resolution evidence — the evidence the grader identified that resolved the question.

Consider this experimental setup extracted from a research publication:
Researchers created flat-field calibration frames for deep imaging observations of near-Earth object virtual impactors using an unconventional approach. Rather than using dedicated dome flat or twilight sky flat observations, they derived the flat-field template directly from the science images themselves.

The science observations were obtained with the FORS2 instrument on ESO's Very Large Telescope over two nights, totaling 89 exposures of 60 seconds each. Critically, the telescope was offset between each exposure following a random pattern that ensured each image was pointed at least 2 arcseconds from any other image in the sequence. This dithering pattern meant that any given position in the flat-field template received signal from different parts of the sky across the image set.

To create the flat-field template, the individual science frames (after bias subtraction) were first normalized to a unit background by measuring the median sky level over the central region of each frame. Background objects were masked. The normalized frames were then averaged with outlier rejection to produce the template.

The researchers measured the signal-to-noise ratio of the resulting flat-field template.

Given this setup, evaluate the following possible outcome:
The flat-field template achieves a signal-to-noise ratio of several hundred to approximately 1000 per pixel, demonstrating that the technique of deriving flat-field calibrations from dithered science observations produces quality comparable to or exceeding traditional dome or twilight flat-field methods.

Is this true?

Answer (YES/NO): NO